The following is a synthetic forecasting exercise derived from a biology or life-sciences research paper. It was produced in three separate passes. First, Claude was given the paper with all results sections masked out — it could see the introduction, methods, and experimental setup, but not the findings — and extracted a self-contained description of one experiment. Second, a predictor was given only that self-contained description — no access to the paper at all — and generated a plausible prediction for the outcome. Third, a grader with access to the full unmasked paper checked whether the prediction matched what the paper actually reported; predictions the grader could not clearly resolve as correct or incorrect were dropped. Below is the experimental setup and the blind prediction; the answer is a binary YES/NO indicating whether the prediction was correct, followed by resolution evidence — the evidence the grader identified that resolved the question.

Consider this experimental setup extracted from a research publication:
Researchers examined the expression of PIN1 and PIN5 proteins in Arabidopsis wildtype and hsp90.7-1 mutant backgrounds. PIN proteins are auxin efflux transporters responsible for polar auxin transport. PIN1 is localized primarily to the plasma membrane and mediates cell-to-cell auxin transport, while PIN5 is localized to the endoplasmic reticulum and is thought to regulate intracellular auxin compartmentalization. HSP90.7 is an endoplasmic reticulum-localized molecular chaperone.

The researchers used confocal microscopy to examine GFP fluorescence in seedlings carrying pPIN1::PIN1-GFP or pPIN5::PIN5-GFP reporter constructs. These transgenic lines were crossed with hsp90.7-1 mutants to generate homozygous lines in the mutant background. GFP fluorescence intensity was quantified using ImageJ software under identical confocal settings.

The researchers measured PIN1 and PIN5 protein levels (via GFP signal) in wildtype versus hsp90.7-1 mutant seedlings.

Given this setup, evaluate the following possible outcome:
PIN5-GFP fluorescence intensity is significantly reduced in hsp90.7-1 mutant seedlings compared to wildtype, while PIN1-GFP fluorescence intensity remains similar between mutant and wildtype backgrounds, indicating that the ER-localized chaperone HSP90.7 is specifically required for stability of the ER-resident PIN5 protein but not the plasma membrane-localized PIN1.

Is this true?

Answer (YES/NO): NO